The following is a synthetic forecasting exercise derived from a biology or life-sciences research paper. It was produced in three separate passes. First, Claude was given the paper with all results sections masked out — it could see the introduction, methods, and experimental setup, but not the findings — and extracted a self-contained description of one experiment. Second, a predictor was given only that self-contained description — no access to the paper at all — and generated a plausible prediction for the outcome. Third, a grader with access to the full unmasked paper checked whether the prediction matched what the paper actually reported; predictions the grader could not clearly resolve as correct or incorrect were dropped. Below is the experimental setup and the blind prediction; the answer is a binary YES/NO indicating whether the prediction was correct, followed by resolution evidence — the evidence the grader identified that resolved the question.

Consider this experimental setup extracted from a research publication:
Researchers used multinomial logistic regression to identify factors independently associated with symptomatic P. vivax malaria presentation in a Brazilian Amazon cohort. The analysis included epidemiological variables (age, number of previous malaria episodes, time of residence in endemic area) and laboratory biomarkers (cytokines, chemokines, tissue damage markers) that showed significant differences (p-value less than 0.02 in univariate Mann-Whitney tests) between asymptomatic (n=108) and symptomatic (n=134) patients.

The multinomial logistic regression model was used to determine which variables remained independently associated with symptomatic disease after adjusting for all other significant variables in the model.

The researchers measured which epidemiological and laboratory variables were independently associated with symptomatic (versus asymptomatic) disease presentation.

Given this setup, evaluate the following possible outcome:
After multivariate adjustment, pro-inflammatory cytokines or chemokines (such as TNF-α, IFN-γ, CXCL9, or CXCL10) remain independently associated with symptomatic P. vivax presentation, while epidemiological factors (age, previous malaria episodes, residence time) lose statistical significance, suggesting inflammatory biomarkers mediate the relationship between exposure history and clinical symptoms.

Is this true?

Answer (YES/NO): NO